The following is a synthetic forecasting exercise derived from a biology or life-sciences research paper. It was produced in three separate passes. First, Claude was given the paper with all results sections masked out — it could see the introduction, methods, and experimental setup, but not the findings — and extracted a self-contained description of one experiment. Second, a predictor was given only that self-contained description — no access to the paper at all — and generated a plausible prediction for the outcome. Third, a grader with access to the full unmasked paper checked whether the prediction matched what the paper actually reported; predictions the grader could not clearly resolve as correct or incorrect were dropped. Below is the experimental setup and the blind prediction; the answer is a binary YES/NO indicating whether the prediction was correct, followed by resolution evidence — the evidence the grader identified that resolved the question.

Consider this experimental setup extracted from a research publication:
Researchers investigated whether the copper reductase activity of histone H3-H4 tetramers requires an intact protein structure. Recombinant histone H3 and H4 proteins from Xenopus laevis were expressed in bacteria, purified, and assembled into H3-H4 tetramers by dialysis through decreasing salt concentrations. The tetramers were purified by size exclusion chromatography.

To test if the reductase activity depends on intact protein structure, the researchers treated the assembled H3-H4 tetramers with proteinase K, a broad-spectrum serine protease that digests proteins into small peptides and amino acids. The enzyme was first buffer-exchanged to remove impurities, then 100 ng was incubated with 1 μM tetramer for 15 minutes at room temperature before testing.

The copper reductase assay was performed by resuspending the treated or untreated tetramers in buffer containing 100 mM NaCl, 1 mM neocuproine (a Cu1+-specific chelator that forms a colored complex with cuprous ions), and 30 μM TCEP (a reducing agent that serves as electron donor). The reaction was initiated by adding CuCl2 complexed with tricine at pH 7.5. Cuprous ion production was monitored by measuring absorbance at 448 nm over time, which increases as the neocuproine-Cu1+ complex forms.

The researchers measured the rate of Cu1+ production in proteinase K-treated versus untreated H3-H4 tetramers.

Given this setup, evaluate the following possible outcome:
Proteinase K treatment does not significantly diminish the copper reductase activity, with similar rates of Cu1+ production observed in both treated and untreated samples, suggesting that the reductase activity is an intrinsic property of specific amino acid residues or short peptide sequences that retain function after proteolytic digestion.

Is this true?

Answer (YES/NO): NO